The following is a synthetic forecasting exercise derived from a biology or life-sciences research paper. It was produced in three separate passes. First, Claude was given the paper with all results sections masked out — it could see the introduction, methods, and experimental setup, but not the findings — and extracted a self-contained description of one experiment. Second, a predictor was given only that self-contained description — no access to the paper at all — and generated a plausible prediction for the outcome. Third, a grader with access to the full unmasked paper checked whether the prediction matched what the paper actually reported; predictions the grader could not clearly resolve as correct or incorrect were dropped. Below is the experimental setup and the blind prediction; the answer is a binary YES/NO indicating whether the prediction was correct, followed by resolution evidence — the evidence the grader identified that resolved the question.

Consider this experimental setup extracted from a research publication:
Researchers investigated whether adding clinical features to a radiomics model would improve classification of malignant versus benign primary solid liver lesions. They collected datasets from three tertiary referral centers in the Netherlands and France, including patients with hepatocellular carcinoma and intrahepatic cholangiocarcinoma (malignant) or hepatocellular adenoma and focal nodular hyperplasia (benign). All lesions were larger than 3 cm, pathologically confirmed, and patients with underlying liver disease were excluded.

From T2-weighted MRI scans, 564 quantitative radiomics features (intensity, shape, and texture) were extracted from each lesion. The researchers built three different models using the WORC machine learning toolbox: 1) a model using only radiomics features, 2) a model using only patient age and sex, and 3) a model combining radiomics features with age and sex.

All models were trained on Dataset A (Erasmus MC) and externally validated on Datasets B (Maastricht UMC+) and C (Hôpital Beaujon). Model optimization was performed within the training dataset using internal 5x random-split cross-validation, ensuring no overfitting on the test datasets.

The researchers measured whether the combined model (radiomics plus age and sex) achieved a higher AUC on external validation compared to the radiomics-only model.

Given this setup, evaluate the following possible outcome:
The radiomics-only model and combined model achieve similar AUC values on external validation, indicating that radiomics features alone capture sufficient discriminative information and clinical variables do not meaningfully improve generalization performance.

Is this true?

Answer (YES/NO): NO